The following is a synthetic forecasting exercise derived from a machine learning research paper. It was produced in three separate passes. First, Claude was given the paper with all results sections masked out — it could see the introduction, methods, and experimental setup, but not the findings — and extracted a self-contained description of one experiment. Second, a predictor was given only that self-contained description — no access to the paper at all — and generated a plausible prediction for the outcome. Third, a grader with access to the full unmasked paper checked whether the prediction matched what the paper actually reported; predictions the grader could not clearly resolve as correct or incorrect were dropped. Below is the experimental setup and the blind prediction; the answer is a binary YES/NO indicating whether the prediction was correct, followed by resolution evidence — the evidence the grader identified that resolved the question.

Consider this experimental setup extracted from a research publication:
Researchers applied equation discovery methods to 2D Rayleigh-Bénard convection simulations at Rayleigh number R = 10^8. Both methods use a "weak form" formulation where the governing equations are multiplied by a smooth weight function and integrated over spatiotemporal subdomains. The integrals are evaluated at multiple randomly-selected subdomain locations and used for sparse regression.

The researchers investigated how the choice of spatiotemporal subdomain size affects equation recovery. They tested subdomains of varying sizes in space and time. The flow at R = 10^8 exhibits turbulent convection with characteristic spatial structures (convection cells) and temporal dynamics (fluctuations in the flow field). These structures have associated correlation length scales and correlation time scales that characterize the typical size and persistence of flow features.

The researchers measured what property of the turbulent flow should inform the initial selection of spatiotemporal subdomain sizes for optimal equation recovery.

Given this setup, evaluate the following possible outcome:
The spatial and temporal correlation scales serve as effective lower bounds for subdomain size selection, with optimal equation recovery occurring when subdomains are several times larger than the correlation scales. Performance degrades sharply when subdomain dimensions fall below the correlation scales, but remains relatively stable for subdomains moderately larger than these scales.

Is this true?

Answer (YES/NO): NO